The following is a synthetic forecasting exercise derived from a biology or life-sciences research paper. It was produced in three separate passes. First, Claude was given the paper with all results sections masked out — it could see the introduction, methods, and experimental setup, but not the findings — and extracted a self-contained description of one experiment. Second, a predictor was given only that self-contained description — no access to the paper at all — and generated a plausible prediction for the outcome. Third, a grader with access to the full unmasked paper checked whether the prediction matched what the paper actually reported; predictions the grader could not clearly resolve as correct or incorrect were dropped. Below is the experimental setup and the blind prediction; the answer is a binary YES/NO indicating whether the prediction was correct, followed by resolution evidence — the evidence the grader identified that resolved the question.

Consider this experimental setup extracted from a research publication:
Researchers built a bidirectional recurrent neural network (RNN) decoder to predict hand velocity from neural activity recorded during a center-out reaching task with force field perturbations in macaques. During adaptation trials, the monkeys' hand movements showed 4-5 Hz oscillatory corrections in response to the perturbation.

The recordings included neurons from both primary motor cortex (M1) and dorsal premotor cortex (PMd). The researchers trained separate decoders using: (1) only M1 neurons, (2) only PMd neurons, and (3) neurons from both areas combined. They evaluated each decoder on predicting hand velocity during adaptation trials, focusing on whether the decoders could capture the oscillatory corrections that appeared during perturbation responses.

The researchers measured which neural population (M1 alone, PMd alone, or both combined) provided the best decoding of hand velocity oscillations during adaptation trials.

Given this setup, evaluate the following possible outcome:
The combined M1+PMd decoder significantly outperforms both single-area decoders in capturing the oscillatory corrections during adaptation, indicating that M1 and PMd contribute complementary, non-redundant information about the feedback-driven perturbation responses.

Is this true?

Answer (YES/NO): NO